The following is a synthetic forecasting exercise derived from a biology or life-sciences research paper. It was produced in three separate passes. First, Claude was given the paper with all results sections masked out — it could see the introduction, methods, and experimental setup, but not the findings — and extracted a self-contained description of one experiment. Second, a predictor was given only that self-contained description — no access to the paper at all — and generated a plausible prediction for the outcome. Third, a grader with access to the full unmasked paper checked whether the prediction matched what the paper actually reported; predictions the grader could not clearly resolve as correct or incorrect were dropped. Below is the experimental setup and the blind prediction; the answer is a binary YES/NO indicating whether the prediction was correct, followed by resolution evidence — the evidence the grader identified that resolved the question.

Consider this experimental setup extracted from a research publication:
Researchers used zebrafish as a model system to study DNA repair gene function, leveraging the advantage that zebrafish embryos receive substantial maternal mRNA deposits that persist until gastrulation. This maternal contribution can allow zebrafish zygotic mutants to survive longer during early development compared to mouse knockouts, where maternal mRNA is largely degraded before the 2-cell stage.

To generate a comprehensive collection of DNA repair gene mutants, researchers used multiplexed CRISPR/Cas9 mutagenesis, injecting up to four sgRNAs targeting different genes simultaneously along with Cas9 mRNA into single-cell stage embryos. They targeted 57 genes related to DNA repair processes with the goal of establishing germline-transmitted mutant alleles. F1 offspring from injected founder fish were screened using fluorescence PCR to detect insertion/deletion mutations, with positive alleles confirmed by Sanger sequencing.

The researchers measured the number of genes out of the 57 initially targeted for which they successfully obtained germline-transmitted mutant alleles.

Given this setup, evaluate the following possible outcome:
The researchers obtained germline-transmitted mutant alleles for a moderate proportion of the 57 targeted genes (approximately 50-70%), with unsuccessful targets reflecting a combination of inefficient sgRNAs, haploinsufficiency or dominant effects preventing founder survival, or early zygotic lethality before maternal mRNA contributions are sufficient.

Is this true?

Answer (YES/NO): YES